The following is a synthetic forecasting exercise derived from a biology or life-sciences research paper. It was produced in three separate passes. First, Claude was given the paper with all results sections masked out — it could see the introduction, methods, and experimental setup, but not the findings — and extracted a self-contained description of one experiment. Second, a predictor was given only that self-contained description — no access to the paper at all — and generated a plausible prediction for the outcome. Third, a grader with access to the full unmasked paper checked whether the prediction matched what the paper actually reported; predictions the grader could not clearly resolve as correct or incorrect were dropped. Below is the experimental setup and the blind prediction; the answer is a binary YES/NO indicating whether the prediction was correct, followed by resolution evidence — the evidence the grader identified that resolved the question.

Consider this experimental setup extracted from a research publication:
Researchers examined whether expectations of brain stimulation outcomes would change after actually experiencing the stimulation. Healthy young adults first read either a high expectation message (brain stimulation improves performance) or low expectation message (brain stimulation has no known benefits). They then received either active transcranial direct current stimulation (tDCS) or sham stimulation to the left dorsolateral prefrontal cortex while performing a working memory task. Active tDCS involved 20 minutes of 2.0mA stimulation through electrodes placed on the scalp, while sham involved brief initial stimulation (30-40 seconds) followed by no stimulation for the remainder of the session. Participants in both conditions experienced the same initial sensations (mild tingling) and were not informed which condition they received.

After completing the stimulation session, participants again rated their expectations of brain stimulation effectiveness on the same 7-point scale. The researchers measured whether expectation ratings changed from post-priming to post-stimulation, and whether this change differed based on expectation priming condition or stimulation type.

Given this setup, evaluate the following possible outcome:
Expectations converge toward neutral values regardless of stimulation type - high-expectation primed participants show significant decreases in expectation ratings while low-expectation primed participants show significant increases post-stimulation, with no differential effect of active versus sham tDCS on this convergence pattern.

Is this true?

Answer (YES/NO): NO